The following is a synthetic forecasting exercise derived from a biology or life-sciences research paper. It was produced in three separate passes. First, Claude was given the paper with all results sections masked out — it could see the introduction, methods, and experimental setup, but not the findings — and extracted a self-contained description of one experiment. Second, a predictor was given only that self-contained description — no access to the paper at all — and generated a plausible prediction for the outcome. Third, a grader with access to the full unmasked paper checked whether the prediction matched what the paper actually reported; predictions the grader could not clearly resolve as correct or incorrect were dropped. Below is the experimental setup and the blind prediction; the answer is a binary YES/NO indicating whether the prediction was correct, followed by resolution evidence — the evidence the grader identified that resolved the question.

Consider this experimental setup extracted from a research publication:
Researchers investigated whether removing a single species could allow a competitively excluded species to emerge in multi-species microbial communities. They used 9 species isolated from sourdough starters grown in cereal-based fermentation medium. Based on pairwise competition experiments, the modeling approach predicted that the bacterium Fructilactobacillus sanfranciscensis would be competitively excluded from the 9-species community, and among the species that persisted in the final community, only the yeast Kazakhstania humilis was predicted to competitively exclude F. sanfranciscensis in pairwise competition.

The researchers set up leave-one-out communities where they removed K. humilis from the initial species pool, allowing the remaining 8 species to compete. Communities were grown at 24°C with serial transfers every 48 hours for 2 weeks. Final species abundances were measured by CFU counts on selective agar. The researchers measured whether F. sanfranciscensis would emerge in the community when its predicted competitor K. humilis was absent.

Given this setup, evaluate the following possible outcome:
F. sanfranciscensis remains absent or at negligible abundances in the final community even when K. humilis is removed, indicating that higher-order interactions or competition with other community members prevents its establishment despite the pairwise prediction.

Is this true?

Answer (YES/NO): YES